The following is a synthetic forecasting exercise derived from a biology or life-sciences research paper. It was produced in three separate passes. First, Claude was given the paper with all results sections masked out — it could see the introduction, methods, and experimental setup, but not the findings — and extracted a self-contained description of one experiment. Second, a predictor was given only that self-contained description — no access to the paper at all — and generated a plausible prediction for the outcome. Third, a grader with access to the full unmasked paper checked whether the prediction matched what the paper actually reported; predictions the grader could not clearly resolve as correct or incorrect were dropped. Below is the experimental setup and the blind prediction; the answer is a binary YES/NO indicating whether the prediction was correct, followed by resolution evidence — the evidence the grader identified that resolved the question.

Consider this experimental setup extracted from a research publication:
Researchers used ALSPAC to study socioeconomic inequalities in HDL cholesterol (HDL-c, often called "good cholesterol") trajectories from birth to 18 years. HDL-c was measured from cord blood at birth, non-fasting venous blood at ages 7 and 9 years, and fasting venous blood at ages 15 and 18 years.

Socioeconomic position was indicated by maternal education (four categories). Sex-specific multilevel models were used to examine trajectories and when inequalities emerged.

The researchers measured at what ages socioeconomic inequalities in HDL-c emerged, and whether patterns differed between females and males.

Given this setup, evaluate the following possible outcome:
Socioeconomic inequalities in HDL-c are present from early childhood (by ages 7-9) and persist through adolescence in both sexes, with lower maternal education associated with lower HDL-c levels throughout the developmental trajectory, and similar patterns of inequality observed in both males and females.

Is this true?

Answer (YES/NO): NO